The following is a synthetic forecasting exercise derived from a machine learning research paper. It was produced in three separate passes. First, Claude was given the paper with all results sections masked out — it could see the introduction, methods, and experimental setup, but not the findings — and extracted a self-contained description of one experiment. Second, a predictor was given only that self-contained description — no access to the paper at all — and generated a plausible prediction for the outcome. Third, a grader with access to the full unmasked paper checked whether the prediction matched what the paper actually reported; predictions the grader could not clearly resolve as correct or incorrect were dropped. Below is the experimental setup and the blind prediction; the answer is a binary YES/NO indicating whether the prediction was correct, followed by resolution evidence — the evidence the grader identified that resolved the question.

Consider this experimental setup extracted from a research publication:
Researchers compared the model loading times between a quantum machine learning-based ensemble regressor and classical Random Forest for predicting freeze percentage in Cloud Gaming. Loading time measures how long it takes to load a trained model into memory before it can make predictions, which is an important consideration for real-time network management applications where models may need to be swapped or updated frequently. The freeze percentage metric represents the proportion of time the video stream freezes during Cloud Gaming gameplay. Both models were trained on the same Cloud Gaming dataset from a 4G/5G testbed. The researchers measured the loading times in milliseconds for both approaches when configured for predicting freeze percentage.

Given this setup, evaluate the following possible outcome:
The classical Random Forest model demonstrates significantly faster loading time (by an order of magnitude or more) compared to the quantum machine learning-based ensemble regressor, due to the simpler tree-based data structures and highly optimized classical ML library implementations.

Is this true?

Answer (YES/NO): NO